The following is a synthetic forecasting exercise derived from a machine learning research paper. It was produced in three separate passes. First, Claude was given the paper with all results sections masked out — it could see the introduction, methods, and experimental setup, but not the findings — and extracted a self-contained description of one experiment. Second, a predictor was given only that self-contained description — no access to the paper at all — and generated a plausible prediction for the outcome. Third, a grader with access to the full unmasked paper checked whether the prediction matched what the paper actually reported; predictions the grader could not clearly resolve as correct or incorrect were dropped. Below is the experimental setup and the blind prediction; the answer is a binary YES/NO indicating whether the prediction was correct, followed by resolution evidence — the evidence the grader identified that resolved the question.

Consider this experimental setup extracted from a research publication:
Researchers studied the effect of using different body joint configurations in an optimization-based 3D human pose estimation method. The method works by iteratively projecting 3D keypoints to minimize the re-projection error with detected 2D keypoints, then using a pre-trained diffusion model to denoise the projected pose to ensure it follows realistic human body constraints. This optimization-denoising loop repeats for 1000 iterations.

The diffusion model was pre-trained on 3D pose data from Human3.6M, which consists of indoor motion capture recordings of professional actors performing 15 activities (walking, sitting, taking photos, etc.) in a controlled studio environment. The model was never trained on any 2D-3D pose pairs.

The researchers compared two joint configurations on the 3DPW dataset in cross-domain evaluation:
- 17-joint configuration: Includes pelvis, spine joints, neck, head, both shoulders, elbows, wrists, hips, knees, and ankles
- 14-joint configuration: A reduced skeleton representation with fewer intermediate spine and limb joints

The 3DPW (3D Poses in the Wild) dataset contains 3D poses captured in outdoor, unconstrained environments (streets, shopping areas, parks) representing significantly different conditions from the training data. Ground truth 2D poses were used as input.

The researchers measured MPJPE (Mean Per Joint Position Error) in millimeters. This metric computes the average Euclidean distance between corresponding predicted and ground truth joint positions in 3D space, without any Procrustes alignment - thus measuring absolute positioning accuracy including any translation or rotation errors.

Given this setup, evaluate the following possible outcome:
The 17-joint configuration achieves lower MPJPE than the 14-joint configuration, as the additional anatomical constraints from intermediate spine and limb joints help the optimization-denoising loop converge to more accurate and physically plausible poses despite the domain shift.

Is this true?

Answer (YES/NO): YES